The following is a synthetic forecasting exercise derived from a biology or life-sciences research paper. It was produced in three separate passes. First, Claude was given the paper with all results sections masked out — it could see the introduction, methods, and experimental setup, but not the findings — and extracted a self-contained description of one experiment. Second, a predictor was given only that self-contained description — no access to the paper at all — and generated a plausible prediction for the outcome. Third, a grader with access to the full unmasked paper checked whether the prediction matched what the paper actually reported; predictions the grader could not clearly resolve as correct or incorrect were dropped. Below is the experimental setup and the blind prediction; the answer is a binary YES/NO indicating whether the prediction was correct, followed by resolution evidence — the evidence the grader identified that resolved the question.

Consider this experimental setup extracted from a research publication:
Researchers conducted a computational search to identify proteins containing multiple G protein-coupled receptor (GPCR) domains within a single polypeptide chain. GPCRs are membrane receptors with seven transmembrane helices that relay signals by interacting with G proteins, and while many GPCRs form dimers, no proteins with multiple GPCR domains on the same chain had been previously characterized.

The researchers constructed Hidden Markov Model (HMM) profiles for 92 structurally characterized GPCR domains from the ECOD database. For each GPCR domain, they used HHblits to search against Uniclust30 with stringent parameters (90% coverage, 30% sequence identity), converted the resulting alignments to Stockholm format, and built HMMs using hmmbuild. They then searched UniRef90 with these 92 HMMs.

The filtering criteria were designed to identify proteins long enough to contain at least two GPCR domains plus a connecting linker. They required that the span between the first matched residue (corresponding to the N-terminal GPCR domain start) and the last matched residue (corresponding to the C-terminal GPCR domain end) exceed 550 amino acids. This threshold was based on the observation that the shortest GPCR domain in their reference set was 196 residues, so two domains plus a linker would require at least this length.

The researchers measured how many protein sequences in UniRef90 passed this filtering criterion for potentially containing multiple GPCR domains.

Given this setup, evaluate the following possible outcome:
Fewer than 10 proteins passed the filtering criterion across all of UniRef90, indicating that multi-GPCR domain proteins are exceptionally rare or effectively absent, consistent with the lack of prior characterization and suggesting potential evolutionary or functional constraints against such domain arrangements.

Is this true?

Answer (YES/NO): NO